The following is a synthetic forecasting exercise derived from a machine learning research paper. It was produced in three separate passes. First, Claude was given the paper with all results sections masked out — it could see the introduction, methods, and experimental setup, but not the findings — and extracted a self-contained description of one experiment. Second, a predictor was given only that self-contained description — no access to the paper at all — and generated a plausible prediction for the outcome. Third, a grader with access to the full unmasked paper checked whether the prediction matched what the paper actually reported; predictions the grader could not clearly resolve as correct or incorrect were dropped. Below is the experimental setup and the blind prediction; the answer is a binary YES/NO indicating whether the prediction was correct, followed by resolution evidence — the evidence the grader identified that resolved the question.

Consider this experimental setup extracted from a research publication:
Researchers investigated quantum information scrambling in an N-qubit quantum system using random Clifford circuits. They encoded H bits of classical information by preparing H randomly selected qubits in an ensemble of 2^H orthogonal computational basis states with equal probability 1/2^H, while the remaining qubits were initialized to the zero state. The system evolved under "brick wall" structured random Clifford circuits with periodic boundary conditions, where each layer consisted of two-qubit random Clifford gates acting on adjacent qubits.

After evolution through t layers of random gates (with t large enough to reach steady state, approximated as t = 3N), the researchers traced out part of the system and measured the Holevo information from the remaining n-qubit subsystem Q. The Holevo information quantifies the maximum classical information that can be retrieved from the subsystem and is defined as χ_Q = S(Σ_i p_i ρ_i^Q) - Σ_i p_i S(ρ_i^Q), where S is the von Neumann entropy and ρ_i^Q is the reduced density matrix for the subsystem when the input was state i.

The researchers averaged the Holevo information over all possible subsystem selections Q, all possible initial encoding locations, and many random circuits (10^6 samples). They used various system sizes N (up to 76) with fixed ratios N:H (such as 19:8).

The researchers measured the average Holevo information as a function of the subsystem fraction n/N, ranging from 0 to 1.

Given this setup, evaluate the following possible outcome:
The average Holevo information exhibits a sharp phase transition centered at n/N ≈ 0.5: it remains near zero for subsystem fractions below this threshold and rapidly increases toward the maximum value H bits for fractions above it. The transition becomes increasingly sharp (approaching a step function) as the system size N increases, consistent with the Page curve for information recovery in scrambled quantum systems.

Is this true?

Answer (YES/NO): NO